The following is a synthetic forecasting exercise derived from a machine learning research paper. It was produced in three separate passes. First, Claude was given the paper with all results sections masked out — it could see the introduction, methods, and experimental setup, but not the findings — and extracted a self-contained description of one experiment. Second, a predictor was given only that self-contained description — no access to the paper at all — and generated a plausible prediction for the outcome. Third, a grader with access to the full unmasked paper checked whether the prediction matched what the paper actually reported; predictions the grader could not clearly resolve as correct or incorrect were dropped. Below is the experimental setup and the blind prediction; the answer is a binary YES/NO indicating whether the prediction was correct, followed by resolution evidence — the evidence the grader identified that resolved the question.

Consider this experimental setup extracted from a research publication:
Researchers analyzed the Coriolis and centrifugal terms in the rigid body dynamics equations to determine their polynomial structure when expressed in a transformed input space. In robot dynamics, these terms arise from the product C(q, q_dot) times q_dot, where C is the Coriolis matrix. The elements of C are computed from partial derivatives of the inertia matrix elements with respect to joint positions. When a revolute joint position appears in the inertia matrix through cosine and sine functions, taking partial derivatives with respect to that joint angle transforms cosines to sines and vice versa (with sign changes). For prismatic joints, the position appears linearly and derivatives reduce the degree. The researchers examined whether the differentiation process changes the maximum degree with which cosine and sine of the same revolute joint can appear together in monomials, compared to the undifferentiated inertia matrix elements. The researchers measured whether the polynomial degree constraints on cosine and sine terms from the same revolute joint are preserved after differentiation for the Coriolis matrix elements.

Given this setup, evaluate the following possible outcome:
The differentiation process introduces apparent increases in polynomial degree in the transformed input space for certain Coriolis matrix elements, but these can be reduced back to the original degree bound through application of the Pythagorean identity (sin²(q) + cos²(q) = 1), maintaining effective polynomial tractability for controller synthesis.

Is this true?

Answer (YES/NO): NO